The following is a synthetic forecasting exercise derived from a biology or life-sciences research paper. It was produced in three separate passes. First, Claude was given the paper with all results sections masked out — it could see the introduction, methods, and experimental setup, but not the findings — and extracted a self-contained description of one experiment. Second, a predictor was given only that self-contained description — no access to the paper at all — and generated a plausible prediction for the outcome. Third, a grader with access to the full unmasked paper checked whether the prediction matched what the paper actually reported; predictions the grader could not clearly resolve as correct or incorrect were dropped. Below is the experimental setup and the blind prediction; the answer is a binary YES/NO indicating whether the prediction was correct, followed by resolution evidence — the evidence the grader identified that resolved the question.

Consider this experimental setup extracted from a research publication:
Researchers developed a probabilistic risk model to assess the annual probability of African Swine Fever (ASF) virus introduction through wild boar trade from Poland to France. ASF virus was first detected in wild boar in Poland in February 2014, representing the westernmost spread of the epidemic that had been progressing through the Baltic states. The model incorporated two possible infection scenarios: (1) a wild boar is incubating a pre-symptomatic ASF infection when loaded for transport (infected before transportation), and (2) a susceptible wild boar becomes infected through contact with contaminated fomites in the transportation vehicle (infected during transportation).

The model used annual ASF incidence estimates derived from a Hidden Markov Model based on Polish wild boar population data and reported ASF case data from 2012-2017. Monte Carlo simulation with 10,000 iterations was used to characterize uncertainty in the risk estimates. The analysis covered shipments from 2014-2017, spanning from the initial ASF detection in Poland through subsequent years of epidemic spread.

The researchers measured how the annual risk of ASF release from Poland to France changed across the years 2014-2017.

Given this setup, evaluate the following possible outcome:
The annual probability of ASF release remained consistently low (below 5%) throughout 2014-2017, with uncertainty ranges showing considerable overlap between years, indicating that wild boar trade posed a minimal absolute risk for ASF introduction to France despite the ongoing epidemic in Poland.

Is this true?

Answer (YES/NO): NO